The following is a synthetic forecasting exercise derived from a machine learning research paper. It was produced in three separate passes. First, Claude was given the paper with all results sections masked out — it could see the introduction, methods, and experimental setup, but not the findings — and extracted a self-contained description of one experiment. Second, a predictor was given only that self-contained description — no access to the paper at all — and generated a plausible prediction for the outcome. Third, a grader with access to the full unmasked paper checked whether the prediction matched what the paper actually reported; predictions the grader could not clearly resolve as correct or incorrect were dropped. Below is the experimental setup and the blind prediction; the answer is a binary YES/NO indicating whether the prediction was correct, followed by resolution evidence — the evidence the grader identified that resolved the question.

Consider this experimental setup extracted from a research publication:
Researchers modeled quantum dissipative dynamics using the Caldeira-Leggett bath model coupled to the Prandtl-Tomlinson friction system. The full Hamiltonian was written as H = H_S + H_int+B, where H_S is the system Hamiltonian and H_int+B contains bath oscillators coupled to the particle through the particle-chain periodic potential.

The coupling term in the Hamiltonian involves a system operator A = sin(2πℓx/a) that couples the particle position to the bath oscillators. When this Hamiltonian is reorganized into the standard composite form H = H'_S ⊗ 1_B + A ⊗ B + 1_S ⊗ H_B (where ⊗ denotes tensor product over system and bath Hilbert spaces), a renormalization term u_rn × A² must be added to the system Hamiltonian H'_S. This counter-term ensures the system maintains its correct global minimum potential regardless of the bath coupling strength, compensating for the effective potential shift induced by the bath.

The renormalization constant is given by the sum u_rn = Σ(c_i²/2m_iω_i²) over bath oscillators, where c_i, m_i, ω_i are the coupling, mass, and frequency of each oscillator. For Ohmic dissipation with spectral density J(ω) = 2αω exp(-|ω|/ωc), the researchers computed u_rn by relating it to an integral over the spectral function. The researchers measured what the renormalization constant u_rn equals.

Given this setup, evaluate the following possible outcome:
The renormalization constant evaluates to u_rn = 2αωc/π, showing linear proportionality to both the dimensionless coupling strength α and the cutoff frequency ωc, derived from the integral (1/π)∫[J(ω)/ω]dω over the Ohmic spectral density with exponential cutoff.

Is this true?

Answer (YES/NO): NO